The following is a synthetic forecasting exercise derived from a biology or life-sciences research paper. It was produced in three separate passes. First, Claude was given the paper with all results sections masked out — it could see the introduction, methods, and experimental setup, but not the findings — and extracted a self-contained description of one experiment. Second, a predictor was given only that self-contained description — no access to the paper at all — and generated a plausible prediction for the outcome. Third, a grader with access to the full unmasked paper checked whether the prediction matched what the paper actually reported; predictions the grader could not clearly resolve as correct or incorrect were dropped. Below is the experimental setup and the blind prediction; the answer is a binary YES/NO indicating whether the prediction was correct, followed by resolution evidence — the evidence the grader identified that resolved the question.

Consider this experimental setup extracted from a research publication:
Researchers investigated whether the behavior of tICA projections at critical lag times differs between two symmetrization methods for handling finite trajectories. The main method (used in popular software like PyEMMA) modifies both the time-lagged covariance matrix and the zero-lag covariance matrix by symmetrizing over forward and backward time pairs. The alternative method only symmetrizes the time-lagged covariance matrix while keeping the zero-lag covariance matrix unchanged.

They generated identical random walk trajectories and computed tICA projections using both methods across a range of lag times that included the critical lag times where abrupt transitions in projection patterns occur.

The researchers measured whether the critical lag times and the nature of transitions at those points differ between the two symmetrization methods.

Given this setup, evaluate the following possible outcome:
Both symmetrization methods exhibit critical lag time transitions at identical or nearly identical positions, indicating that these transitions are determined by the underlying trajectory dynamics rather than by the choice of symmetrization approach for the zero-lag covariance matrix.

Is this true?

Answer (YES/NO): NO